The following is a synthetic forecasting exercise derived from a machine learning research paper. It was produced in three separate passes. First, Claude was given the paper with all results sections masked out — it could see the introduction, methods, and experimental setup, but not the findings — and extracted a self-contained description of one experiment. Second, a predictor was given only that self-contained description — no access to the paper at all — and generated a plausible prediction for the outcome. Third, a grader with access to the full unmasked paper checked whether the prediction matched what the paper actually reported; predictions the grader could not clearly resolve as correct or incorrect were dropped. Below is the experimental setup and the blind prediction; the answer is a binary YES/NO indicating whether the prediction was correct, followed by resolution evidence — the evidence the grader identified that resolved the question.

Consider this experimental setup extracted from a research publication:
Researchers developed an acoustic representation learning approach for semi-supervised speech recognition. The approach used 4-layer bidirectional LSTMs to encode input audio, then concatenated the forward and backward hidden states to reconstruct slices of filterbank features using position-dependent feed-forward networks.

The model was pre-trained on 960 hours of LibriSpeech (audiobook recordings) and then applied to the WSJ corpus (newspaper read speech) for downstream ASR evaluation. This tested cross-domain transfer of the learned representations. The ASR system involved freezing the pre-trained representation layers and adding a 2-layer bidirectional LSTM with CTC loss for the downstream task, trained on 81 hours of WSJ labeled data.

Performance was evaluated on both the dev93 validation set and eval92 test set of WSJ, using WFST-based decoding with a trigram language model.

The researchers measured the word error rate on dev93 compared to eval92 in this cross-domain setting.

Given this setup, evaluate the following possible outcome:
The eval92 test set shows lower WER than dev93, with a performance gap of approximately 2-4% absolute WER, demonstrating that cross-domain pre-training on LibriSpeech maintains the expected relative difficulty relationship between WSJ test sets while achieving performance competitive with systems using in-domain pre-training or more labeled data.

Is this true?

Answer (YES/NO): YES